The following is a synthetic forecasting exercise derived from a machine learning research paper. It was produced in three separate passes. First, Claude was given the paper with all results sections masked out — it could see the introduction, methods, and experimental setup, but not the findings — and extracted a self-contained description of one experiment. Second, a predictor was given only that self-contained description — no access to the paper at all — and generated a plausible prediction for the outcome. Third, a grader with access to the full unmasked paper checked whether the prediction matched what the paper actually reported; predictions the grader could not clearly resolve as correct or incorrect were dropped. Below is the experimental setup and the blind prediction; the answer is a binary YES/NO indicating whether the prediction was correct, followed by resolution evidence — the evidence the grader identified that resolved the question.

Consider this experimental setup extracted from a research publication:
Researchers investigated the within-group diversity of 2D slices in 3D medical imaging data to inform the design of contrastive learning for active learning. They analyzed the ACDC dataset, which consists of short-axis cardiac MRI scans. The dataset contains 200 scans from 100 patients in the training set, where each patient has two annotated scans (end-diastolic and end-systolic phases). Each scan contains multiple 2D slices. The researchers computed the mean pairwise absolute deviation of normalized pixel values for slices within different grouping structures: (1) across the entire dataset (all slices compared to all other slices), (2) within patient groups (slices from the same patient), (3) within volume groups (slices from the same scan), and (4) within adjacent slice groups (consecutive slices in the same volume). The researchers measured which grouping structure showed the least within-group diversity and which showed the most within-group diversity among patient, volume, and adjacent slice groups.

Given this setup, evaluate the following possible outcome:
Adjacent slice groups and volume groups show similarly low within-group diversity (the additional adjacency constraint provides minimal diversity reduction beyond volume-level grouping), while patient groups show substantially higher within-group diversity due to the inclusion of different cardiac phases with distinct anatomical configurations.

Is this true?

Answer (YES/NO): NO